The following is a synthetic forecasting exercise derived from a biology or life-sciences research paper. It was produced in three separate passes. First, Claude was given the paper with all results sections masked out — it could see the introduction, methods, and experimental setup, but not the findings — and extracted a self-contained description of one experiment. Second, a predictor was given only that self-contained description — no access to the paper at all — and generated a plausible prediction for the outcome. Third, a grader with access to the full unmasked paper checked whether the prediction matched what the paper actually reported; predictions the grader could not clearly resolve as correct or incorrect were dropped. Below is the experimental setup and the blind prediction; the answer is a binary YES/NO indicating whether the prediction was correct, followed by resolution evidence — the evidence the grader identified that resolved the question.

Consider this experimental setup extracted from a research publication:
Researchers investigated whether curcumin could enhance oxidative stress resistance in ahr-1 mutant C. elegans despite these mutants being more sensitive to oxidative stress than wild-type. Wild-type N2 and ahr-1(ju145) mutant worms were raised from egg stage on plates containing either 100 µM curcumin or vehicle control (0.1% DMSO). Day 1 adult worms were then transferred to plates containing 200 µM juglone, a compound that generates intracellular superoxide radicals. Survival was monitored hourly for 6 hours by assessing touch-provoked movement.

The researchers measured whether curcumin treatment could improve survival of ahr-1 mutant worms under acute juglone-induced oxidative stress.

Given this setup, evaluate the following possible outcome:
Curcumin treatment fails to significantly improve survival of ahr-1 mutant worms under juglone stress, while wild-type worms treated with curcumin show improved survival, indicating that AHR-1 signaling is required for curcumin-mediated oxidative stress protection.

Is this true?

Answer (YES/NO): NO